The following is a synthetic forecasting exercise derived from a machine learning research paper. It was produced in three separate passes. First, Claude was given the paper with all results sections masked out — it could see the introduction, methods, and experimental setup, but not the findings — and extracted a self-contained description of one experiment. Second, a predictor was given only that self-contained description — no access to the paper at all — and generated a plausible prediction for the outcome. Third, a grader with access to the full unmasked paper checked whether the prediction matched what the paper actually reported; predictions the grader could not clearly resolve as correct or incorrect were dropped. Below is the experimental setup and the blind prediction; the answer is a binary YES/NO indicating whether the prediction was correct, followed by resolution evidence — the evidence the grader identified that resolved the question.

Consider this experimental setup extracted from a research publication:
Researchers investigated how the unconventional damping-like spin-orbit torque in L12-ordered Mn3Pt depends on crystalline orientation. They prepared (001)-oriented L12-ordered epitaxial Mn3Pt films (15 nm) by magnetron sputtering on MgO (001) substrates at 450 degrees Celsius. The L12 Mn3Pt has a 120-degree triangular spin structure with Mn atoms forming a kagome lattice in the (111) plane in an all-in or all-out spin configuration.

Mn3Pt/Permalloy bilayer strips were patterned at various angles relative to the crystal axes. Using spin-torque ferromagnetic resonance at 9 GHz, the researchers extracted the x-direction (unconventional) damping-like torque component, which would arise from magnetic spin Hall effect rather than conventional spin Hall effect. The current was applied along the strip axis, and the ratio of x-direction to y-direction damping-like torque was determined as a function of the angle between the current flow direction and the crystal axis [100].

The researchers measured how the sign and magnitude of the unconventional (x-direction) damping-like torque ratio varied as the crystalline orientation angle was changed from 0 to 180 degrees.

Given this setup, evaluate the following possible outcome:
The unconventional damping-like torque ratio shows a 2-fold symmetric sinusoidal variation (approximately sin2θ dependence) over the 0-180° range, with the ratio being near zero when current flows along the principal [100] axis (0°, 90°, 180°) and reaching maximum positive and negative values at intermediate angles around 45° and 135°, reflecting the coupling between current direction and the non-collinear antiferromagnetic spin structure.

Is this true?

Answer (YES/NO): NO